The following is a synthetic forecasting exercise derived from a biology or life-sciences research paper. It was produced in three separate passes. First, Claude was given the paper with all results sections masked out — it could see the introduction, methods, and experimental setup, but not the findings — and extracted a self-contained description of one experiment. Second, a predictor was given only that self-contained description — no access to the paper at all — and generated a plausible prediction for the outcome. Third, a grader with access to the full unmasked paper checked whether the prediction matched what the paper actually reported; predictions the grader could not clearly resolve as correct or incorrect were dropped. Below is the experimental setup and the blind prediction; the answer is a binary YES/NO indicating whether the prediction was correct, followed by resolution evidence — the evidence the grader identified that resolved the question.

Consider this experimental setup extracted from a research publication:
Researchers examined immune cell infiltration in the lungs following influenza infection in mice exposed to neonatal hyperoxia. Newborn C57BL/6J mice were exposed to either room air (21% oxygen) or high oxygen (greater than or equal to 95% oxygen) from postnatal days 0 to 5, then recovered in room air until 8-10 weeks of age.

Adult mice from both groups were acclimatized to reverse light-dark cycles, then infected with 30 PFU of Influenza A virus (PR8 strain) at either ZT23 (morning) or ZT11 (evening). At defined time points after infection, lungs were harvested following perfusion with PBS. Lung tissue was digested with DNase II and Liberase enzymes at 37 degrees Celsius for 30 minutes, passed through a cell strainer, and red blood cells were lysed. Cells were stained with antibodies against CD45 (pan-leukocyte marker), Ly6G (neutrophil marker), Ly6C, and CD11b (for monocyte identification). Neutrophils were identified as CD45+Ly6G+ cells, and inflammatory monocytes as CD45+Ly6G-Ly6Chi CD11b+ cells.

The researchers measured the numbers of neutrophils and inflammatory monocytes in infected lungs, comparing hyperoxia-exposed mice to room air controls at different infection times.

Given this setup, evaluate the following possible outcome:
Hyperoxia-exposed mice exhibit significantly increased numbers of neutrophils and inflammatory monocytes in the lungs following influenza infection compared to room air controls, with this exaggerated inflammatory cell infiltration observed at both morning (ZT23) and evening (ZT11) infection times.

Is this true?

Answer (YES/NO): NO